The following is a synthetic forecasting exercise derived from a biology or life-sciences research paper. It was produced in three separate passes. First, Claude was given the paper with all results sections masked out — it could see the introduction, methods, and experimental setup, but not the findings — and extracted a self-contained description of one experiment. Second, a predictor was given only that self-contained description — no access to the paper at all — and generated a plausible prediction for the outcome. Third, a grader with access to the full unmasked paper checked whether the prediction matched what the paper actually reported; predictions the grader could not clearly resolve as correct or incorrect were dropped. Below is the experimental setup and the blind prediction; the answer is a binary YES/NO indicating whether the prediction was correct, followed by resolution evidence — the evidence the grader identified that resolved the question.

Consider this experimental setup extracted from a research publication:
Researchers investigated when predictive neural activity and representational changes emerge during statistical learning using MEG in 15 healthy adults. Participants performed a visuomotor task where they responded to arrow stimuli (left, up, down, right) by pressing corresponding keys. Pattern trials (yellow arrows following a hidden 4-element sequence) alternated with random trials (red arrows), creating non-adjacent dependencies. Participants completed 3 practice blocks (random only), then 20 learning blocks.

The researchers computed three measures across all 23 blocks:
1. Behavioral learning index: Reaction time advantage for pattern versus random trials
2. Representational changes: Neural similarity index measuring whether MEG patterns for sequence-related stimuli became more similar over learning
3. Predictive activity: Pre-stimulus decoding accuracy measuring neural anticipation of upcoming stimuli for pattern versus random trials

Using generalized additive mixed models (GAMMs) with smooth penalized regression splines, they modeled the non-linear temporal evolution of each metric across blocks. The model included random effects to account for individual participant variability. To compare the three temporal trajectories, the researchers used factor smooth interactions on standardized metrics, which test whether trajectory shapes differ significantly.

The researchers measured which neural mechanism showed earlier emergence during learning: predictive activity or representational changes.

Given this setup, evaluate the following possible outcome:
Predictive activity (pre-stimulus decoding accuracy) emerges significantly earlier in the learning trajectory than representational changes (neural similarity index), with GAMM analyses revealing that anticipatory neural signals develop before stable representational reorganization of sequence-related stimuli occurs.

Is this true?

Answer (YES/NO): YES